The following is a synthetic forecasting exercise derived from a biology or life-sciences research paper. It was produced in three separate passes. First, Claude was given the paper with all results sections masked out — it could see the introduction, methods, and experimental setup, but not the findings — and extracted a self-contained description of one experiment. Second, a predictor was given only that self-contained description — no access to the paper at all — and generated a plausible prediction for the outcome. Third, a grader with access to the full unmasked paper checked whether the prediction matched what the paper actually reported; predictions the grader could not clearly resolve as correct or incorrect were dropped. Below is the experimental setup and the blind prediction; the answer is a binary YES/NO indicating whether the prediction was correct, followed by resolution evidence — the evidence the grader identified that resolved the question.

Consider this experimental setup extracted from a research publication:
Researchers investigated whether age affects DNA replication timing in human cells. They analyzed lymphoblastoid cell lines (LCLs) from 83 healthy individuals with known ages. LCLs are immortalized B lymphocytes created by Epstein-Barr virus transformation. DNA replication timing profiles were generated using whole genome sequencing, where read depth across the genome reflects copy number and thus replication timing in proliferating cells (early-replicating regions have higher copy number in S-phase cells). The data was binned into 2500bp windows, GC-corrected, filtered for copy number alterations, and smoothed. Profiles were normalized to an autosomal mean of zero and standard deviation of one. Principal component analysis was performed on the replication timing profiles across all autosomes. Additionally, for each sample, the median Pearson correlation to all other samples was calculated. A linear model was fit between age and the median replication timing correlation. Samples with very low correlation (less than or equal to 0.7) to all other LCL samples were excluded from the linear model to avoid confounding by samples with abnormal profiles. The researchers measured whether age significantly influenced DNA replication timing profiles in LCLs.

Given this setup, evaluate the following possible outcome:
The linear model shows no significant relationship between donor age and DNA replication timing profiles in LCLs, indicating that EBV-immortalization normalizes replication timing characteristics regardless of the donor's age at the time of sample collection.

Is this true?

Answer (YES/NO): YES